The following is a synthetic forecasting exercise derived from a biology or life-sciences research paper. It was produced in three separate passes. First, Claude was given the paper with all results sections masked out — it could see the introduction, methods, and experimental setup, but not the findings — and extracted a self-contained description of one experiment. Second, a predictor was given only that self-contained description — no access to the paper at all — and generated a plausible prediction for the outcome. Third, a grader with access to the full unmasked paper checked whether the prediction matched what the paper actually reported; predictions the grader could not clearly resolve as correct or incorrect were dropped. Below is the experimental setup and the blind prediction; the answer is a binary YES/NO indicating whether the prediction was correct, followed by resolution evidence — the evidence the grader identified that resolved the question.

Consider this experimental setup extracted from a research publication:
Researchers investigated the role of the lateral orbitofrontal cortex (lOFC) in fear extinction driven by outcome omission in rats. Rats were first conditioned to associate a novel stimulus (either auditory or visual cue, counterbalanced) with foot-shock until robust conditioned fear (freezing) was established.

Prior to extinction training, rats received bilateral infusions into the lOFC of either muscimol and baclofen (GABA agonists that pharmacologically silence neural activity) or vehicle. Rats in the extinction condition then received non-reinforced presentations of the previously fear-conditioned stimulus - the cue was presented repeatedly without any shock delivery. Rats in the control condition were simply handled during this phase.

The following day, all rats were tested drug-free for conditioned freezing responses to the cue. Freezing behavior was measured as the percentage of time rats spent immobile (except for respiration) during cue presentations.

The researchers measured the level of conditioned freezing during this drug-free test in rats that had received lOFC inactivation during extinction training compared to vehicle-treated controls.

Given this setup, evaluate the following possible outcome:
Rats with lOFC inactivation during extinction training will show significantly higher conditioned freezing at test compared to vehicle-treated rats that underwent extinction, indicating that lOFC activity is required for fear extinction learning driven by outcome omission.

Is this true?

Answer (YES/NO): NO